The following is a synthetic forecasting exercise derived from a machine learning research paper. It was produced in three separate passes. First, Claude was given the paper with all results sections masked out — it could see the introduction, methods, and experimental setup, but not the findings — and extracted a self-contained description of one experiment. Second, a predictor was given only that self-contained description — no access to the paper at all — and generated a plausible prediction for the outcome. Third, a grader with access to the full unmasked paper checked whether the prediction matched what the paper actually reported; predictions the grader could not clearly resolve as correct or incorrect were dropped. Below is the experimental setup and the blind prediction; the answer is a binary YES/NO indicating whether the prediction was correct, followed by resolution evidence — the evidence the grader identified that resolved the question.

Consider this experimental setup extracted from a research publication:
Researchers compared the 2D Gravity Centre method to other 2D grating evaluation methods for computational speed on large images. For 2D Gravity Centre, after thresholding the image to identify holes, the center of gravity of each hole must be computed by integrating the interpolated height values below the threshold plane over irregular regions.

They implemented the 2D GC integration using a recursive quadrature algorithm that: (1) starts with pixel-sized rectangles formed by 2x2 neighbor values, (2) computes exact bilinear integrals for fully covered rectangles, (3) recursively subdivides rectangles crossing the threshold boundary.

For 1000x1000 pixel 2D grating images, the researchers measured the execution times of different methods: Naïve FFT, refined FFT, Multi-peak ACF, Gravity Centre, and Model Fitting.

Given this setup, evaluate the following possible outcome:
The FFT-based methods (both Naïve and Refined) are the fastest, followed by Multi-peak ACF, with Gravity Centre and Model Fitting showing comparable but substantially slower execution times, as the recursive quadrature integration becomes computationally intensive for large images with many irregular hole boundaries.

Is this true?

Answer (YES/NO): NO